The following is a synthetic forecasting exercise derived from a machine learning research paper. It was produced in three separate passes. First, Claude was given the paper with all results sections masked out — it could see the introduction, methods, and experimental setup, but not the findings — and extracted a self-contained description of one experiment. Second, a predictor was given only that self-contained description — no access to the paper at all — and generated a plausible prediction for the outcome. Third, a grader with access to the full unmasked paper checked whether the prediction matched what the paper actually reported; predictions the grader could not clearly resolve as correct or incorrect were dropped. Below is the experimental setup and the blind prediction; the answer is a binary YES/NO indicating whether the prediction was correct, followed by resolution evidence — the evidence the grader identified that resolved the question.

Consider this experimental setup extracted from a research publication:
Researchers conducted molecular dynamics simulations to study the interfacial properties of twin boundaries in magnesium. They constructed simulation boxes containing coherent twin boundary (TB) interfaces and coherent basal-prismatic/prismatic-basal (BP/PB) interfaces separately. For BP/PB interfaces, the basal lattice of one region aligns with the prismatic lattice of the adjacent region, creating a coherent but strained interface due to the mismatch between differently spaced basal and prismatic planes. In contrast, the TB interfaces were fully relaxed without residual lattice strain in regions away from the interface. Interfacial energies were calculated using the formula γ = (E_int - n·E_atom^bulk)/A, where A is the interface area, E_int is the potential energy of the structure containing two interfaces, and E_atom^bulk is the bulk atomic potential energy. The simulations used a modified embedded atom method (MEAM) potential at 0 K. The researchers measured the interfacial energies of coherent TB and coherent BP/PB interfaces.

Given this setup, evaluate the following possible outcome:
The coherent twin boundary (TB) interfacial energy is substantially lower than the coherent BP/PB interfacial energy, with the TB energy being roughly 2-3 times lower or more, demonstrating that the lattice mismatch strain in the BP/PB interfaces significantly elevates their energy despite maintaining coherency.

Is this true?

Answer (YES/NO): NO